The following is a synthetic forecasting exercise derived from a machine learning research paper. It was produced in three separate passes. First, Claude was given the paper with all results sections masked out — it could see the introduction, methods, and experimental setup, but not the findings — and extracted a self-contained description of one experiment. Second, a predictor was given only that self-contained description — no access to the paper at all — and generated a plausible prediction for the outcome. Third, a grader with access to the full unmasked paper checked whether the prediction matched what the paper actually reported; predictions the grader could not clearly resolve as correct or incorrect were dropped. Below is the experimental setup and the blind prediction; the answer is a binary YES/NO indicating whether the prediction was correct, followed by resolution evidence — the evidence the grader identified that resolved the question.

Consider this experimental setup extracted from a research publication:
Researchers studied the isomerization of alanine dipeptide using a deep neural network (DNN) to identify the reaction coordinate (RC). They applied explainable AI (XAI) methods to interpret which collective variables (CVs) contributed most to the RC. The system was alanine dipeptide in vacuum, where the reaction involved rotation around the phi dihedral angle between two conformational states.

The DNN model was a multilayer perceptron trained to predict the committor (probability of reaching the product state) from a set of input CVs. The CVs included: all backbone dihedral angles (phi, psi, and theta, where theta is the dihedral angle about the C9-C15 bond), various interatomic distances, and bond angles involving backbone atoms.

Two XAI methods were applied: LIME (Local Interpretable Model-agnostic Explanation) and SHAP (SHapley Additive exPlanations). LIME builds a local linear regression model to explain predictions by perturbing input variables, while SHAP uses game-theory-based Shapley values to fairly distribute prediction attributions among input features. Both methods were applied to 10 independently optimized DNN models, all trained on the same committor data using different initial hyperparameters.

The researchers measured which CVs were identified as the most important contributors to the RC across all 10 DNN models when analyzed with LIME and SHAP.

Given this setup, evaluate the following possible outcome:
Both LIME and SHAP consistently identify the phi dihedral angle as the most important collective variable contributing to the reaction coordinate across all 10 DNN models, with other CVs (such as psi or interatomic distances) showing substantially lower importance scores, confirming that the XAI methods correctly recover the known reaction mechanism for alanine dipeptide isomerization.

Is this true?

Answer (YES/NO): NO